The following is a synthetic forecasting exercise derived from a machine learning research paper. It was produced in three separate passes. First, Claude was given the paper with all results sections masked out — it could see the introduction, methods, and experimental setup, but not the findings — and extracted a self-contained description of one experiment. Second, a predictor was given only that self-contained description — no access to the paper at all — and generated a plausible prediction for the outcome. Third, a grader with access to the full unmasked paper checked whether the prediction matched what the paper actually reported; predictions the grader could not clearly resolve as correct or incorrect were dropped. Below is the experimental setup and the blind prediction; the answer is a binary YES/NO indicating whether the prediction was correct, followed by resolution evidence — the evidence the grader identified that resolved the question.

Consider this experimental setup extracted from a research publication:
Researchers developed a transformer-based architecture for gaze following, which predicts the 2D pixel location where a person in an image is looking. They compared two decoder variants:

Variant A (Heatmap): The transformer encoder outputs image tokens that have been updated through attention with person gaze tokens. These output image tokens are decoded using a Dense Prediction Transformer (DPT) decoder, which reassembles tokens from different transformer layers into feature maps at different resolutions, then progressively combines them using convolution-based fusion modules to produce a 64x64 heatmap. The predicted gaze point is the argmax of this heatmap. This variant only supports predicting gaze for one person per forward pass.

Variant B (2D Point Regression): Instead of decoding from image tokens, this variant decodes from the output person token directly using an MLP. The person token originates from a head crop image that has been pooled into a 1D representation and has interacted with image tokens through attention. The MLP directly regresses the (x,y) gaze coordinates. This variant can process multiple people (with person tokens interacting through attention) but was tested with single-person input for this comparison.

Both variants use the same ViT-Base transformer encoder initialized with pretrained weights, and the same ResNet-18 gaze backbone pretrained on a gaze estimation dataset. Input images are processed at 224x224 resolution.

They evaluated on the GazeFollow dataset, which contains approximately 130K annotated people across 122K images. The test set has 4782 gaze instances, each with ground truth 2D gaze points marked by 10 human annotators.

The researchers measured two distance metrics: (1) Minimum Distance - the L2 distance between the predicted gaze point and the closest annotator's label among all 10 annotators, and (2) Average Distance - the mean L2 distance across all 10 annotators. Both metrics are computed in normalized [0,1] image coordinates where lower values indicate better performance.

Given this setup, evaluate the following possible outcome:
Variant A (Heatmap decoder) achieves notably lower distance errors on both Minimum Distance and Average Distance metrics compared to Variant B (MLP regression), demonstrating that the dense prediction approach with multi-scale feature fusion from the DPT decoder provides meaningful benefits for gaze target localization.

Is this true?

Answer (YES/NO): NO